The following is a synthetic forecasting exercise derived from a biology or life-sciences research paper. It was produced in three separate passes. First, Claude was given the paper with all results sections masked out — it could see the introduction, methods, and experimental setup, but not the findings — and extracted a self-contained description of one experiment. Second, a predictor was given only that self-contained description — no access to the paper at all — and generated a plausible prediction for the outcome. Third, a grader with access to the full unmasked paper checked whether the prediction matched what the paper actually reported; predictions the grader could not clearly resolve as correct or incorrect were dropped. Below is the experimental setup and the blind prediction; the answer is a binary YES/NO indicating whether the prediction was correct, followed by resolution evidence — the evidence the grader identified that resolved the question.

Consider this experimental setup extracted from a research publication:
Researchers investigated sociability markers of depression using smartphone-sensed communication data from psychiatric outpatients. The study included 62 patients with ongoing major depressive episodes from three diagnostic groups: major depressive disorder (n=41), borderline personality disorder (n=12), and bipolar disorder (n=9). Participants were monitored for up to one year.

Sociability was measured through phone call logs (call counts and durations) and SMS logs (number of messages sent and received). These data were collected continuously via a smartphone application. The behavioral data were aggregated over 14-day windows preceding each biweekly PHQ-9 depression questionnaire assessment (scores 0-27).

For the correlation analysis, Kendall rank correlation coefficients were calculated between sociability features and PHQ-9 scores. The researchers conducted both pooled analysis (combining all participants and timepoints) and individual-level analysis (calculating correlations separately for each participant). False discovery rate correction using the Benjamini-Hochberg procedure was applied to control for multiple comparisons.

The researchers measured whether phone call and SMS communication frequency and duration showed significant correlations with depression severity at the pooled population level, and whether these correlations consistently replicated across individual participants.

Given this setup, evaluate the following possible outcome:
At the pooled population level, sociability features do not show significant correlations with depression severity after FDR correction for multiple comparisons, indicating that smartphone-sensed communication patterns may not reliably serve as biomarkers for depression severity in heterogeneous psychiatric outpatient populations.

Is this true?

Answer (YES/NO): YES